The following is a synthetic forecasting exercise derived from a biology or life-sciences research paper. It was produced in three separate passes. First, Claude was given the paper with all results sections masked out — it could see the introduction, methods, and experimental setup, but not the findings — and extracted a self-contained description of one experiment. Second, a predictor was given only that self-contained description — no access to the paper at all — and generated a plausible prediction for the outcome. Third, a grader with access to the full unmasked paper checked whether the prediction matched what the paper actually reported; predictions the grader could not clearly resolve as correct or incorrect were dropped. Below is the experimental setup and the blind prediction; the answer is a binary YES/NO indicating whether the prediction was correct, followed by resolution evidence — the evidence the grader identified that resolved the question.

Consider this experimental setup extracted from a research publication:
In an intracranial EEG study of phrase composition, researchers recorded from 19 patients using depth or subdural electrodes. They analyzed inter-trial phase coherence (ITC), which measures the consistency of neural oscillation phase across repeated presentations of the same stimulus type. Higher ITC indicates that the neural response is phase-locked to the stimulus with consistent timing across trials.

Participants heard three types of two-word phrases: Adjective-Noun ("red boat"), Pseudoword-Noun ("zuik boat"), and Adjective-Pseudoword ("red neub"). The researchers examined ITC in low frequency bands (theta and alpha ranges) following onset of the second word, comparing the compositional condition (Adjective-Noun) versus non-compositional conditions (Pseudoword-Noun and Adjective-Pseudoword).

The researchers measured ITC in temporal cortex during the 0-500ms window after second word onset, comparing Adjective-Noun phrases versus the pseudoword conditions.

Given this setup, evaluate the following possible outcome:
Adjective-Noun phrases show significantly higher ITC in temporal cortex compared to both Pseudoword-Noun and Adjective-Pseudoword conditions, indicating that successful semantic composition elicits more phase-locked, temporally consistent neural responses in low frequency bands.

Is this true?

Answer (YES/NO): NO